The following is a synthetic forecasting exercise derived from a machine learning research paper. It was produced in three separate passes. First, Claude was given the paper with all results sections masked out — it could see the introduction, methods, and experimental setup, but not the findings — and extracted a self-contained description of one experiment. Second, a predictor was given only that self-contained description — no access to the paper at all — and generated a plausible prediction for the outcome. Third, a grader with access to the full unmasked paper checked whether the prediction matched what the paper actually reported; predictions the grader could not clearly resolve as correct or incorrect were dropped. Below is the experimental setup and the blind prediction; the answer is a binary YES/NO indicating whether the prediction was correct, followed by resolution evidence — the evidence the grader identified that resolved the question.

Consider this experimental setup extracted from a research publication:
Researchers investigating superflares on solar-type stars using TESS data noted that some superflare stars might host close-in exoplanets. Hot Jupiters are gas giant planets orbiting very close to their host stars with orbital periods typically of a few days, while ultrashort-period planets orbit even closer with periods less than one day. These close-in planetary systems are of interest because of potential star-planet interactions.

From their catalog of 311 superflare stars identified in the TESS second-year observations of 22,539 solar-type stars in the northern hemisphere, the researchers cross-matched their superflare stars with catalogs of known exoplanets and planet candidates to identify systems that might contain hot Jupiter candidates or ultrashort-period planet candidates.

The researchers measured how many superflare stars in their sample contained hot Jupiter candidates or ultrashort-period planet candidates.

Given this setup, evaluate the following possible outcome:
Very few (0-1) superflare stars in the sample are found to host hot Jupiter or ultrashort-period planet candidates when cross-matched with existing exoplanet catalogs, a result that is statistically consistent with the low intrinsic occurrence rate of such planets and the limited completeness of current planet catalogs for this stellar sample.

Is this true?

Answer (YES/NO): NO